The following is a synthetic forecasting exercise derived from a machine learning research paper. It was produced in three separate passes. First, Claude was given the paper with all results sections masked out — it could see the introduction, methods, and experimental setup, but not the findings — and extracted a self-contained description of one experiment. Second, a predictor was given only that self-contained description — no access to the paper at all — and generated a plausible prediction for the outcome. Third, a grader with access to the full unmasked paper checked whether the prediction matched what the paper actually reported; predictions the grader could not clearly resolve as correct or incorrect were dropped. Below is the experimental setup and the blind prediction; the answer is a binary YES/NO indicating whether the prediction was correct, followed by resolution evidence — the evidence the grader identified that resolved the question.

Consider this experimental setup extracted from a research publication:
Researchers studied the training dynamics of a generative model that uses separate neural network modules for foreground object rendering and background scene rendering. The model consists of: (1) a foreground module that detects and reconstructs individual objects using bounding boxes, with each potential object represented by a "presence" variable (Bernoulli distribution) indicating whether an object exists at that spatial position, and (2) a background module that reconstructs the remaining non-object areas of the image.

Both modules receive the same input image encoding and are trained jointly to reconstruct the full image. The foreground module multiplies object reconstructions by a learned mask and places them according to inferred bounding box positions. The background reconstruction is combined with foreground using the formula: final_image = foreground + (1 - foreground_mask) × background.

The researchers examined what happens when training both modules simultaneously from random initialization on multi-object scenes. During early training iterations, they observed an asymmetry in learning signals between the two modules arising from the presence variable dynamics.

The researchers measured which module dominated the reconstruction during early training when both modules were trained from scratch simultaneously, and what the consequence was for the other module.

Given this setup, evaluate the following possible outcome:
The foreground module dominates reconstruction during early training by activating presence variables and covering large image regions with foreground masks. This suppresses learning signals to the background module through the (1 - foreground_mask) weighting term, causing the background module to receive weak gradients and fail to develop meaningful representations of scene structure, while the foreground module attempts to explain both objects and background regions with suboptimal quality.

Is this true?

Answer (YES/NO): NO